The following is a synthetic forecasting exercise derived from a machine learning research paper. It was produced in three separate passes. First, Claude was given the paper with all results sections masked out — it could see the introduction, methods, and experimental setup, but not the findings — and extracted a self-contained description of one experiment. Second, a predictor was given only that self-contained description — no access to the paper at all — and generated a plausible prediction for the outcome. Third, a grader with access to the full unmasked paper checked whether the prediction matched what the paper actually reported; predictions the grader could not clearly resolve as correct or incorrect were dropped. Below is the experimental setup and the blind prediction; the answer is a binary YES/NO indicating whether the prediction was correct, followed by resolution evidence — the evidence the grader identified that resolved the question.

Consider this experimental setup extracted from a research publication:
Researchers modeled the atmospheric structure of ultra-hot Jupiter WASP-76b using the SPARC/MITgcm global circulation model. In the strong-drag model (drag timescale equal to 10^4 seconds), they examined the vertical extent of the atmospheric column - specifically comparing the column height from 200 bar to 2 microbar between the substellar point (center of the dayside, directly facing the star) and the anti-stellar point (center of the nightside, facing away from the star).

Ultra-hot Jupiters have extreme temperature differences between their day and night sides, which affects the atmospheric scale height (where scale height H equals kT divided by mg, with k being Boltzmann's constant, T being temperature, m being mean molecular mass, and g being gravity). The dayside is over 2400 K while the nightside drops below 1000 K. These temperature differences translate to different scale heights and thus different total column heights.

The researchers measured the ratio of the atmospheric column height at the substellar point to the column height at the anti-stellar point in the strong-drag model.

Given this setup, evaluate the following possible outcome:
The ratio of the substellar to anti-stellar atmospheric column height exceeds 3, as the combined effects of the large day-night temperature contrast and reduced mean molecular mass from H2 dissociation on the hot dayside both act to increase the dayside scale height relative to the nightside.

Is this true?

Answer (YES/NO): NO